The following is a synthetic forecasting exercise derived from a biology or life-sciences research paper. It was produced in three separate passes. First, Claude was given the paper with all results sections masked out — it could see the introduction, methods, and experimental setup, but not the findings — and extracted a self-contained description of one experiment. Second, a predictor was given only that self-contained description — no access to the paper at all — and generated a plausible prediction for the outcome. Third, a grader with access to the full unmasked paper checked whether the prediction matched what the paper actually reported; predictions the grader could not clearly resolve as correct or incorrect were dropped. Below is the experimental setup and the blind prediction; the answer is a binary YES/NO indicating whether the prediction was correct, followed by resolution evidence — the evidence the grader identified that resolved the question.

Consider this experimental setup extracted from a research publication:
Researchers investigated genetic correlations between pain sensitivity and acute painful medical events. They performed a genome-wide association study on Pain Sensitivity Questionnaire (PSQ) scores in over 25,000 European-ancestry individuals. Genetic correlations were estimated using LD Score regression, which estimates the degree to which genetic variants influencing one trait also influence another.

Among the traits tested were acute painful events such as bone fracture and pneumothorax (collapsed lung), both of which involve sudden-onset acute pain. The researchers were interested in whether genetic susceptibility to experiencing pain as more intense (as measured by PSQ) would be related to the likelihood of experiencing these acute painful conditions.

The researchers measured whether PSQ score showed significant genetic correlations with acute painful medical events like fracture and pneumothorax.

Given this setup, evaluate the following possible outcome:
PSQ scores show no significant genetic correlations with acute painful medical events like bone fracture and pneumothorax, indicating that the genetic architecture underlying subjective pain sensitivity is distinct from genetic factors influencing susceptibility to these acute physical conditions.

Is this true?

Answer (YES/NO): NO